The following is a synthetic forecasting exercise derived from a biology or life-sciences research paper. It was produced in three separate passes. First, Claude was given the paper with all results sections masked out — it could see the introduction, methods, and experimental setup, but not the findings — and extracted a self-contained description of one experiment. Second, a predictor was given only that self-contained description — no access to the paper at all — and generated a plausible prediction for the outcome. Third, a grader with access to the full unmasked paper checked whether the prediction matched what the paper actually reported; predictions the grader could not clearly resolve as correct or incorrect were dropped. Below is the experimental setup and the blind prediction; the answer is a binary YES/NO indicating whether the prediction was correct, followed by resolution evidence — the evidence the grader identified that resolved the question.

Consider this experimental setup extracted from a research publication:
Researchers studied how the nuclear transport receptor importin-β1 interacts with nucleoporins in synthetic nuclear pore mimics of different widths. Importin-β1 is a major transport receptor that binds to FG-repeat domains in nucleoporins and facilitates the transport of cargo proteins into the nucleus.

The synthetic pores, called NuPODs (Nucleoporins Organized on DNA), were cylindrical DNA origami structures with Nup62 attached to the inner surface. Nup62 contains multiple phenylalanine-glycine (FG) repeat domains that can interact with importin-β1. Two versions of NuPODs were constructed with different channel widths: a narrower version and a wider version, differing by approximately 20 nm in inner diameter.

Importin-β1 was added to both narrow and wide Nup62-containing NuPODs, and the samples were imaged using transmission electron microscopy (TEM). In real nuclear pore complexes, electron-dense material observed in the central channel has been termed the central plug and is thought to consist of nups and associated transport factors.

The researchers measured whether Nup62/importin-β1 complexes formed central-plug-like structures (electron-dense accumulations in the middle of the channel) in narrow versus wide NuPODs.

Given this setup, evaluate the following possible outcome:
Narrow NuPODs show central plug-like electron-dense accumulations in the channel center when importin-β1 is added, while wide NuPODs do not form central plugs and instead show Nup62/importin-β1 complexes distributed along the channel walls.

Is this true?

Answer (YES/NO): YES